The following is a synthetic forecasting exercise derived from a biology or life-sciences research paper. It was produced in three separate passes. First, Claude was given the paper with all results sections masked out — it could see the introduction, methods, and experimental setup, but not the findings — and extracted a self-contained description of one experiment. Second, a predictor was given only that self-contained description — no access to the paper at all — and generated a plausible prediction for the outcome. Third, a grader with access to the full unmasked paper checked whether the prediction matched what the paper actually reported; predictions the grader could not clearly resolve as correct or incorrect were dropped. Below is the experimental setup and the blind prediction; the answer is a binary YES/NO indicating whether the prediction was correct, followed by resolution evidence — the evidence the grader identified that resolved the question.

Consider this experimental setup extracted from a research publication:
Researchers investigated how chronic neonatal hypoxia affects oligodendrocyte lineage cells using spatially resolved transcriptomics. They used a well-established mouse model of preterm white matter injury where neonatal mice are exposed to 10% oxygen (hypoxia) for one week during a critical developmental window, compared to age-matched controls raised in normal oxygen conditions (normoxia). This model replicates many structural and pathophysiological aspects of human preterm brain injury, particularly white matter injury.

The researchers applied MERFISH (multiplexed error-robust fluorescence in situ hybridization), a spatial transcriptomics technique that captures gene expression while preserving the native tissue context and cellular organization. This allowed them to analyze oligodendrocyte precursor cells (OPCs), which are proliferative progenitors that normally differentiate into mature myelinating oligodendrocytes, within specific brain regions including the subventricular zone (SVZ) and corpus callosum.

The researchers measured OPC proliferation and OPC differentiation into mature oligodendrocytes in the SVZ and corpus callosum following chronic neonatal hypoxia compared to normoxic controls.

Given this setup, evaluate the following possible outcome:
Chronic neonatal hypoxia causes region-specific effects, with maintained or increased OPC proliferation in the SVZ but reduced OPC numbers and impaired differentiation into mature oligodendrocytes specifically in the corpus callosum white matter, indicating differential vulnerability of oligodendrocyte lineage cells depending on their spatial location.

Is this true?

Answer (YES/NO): NO